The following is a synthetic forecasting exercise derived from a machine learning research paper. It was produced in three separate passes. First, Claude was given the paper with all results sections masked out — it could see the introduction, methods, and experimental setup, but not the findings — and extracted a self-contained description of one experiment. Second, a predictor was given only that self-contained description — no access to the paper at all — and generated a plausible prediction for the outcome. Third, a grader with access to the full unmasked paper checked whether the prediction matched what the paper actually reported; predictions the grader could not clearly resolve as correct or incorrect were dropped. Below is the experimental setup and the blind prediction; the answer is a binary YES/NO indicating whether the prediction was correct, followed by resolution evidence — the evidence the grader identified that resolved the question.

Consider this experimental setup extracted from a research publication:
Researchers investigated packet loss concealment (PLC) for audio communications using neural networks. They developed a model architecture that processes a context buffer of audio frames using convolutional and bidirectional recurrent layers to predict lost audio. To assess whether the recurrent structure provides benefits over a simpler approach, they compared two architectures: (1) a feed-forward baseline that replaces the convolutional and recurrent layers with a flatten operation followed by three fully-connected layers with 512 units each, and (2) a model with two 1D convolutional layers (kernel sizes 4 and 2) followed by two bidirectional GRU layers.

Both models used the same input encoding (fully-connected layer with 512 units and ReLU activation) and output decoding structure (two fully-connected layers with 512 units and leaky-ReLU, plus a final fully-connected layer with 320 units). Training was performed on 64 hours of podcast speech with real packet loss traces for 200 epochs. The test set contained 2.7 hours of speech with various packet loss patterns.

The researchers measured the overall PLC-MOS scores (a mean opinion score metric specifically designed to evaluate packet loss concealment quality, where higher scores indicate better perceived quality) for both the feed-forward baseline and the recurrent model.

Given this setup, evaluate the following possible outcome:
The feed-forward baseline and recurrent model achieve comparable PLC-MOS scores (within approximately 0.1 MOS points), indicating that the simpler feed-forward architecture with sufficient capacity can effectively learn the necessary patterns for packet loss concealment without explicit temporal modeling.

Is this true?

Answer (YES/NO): YES